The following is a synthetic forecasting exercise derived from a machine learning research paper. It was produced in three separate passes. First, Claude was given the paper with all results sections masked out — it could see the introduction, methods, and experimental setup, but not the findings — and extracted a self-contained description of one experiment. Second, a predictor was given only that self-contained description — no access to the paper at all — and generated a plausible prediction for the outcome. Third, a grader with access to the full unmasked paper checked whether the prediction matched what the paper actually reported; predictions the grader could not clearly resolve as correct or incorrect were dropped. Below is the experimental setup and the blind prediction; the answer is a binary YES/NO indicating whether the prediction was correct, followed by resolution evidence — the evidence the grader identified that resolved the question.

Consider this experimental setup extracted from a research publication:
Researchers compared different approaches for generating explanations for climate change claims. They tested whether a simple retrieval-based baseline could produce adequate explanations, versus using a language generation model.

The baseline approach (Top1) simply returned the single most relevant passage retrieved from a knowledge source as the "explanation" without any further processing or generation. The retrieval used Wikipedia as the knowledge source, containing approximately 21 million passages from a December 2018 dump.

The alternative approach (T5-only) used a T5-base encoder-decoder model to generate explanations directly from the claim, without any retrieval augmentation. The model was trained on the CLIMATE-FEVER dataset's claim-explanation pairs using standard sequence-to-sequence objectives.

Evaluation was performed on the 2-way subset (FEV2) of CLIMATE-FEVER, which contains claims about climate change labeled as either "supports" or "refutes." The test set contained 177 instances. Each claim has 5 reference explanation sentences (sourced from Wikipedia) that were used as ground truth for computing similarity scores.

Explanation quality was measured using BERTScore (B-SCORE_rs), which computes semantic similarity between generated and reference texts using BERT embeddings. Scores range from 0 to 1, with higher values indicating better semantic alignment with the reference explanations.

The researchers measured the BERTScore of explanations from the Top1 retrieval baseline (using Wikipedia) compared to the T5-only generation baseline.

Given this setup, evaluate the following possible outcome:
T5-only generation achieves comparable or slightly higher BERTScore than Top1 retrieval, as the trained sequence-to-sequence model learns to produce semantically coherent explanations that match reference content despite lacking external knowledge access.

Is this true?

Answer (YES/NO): NO